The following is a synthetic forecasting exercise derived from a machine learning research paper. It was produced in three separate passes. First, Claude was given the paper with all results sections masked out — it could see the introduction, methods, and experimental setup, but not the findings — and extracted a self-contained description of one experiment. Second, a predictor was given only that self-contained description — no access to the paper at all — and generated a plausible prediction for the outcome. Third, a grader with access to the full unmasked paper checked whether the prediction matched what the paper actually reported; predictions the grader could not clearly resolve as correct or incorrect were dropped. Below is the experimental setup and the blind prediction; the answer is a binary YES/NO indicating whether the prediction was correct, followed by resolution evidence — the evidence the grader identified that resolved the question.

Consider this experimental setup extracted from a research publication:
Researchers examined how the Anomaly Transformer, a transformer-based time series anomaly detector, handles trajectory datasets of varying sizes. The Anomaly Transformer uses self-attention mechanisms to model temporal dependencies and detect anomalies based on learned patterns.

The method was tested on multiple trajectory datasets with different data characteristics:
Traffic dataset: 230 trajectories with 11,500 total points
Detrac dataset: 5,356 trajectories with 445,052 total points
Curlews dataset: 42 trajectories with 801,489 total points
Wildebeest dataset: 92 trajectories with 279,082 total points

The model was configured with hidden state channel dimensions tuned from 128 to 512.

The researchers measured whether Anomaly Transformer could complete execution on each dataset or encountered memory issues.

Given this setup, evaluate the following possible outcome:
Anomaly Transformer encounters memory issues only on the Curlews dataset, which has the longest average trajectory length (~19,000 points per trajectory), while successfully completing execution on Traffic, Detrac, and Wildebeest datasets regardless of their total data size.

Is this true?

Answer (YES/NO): NO